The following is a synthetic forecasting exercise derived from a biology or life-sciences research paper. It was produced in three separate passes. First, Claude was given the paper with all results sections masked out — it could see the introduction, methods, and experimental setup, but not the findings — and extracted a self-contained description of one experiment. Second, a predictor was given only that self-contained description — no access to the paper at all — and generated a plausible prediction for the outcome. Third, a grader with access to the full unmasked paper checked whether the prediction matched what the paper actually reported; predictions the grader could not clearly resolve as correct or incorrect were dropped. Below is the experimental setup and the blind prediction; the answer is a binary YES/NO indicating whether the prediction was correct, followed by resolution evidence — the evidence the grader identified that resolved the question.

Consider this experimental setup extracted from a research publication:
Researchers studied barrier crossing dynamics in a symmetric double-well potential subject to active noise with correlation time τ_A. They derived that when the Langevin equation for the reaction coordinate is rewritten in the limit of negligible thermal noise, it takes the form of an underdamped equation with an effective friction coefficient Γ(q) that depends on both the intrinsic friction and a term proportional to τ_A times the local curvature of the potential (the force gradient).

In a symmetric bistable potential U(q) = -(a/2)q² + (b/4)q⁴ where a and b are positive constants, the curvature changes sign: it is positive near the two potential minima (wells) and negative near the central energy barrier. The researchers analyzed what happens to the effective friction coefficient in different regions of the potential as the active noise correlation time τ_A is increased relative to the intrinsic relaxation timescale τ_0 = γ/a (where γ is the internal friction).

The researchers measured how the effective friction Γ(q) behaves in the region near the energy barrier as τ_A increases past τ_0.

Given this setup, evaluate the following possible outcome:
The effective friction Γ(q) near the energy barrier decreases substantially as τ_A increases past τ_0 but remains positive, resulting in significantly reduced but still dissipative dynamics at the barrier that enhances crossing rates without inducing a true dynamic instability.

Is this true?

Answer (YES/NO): NO